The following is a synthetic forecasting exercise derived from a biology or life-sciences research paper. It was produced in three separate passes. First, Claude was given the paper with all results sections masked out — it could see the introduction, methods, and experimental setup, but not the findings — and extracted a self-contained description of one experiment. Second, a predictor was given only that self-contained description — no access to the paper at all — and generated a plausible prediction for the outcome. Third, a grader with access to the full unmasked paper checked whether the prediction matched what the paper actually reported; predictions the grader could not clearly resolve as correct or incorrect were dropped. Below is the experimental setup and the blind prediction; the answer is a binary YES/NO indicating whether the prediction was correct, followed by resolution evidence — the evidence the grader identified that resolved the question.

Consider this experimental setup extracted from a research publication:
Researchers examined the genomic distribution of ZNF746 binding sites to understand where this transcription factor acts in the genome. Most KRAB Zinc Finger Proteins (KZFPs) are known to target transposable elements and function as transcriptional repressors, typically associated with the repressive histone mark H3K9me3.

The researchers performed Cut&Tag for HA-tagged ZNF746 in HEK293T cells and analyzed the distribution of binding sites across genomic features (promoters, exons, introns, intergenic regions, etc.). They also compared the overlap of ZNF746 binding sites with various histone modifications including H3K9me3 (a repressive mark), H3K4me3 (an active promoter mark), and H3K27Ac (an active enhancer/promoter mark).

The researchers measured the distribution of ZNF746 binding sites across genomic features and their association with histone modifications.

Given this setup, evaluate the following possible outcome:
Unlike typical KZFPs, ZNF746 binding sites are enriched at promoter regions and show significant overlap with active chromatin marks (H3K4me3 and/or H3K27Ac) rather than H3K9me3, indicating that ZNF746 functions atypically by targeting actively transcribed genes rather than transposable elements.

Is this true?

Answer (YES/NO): YES